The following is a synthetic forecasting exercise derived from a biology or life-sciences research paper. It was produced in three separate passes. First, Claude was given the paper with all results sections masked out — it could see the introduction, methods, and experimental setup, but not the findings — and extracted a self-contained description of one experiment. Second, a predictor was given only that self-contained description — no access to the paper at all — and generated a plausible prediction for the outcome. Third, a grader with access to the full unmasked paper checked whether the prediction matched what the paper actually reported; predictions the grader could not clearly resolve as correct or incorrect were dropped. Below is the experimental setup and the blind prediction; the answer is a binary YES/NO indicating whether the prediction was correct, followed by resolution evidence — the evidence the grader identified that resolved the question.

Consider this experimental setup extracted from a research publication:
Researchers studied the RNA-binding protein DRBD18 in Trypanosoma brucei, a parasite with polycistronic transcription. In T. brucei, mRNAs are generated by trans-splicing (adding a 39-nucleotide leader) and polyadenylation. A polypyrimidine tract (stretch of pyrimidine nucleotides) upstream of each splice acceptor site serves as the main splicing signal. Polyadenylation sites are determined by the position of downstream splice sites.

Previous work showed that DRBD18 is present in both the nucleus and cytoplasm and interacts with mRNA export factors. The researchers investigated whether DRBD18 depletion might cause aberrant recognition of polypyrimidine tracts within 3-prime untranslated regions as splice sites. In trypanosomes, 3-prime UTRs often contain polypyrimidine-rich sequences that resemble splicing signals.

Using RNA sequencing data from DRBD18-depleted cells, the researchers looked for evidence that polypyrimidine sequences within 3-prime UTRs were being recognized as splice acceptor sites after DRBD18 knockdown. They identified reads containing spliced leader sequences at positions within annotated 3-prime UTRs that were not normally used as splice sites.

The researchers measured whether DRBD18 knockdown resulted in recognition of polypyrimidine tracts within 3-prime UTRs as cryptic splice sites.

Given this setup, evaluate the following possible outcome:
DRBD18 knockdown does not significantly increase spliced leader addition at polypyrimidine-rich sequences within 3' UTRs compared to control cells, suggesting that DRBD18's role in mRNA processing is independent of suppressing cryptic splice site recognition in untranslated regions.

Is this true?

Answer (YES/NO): NO